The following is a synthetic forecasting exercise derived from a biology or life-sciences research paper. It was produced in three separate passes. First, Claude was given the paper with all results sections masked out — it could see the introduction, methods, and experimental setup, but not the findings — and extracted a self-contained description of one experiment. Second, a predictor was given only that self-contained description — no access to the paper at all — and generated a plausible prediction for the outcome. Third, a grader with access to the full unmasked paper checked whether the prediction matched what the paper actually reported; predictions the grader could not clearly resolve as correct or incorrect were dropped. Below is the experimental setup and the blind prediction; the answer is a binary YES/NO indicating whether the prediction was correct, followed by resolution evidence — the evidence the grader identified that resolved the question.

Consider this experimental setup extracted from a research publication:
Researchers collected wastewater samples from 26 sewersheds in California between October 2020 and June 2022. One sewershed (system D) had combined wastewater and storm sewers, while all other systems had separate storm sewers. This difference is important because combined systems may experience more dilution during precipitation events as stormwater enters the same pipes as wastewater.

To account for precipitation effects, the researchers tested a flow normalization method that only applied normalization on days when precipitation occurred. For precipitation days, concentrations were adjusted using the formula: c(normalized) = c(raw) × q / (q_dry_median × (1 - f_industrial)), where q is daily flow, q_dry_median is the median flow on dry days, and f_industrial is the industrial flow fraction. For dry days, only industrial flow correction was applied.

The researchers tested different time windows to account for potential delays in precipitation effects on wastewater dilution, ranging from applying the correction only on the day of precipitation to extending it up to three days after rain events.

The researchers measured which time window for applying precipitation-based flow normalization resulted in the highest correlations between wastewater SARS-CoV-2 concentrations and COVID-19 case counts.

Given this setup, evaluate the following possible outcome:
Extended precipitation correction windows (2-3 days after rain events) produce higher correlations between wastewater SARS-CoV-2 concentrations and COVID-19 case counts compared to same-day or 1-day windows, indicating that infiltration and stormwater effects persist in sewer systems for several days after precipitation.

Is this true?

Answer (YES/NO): NO